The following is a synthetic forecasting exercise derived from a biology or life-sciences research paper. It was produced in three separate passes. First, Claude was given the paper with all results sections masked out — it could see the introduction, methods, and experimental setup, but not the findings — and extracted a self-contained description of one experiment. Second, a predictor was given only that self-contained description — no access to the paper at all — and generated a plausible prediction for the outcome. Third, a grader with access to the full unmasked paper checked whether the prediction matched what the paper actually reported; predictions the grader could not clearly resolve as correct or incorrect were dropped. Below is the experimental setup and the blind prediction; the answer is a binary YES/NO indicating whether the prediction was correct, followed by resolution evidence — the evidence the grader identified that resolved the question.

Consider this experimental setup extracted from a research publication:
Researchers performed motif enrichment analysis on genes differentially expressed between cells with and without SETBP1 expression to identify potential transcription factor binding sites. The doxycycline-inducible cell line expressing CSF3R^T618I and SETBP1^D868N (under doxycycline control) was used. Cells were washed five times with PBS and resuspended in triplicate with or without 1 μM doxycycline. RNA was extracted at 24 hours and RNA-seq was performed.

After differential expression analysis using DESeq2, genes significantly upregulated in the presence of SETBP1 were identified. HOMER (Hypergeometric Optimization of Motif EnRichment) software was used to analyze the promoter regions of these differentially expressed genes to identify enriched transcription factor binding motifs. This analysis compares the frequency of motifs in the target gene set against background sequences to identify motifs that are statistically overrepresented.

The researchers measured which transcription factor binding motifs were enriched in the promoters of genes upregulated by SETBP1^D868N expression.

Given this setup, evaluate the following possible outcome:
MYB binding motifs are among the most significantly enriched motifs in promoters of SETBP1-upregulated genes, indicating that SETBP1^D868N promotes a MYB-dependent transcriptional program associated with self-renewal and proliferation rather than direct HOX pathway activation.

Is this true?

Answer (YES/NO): NO